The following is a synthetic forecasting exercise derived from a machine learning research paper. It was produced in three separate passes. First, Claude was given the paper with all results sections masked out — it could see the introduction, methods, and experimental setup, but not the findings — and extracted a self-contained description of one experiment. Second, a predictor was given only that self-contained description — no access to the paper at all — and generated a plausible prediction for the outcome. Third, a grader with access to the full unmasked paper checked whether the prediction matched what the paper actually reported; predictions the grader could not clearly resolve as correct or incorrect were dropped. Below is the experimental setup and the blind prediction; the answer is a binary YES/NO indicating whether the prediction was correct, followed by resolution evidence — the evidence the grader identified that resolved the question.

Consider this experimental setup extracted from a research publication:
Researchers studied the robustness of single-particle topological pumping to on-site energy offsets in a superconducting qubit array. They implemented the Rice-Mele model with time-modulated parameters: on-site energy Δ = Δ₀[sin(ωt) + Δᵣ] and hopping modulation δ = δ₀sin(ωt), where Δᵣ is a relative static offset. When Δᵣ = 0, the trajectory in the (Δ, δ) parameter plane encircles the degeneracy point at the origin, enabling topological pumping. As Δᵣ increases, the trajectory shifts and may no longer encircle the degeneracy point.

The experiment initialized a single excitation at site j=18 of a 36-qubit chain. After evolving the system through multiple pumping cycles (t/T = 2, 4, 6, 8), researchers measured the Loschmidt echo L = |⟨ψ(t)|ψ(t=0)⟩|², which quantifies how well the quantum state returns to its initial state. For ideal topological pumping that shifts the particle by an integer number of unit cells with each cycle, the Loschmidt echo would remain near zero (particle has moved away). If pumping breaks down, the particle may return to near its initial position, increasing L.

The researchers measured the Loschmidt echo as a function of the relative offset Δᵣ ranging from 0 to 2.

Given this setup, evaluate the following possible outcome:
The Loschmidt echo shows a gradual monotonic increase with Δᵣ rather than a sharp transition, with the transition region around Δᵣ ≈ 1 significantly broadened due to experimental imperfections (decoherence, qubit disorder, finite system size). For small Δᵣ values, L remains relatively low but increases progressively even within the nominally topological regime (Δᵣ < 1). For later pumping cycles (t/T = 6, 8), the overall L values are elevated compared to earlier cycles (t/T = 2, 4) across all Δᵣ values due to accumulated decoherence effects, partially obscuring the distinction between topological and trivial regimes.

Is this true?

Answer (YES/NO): NO